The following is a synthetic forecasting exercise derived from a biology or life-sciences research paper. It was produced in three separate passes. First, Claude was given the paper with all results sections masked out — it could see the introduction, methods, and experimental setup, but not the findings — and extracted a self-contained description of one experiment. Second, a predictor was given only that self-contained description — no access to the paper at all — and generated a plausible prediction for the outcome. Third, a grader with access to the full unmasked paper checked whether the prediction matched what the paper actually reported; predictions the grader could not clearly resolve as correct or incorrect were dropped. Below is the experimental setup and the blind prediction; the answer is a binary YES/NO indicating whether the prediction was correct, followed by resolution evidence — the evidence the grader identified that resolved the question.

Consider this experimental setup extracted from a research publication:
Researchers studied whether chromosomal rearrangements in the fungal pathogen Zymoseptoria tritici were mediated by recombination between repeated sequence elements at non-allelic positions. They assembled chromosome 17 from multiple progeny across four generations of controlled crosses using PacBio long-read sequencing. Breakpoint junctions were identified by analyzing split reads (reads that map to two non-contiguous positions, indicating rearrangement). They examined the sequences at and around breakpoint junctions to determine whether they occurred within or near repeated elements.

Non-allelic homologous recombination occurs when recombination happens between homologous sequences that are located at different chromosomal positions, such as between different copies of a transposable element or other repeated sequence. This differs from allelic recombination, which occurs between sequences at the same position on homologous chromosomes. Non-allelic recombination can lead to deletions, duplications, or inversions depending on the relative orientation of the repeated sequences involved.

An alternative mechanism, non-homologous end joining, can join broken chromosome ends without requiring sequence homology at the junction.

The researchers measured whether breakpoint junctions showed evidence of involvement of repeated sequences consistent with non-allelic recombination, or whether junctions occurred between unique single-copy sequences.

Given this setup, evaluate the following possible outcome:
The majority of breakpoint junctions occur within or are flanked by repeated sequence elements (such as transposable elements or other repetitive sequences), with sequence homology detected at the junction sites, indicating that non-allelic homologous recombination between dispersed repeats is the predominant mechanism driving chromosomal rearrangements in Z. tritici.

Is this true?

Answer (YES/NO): YES